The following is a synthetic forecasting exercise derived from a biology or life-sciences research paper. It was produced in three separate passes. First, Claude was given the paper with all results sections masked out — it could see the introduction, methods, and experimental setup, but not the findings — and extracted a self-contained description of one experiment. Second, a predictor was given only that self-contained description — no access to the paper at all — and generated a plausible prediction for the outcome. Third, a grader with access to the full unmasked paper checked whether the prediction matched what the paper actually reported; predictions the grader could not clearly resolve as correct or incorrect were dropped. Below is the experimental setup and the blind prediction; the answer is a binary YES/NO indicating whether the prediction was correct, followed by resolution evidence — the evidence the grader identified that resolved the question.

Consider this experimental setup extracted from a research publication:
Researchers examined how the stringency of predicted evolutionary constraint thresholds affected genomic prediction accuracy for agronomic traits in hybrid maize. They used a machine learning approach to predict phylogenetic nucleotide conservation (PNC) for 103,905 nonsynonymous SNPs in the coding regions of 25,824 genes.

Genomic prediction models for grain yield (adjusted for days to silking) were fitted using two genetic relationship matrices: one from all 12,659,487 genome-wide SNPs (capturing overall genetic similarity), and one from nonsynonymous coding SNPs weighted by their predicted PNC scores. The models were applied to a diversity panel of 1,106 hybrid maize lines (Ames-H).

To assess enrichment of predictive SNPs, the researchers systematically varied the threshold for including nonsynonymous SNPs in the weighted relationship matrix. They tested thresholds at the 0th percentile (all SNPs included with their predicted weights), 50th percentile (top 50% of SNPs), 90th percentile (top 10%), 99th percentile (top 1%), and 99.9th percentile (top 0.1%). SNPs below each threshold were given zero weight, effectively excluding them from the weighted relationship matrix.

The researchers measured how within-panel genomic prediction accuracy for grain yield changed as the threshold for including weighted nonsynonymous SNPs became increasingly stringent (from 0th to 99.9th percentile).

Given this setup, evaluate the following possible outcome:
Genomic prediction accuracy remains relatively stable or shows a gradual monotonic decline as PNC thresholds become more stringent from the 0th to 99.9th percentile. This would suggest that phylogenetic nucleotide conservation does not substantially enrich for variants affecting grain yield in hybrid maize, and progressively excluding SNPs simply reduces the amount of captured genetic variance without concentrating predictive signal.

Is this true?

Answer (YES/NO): NO